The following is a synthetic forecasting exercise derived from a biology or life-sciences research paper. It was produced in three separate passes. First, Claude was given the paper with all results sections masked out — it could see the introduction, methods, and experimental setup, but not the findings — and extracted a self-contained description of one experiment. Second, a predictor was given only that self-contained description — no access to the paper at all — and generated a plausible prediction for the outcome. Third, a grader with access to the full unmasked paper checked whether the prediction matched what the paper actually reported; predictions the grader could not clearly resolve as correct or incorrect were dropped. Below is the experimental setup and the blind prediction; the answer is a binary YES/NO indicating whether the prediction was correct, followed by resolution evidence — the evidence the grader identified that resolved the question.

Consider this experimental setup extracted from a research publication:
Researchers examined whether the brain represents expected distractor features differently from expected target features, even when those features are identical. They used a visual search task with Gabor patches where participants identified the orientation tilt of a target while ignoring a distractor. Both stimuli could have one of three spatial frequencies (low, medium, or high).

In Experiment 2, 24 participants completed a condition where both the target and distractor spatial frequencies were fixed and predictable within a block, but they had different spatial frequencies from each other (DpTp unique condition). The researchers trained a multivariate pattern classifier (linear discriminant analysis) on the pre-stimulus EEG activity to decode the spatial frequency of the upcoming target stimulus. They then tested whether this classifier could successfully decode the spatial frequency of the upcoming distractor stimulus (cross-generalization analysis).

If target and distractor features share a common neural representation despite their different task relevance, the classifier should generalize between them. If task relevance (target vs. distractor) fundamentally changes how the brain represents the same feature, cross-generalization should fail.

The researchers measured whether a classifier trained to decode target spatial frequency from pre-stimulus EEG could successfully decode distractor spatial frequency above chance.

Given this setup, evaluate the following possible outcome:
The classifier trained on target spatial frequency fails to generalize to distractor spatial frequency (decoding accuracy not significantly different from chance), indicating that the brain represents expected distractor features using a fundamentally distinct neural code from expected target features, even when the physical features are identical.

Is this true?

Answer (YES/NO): YES